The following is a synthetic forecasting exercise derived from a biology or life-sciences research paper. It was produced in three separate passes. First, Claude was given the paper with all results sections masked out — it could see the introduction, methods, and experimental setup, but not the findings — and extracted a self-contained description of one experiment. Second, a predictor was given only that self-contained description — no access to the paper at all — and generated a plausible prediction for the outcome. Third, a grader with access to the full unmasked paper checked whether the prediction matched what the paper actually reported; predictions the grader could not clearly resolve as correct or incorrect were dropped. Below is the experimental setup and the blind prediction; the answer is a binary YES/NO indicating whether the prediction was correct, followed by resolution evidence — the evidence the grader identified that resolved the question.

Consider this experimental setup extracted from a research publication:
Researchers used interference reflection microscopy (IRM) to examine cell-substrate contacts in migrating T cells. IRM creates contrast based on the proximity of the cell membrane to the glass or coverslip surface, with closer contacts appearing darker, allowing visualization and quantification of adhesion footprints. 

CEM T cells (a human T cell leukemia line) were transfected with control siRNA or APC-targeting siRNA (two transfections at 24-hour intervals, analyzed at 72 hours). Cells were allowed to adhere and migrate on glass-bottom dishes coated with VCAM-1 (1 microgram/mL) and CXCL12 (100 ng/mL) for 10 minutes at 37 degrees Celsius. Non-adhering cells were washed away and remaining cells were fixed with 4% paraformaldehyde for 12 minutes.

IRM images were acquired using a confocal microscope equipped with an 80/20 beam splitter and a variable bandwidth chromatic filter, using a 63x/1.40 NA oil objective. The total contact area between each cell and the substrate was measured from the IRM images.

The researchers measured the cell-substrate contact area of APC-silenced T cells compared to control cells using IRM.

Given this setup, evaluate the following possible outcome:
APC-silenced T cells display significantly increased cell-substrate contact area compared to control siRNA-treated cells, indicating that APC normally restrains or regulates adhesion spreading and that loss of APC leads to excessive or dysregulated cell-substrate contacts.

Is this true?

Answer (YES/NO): YES